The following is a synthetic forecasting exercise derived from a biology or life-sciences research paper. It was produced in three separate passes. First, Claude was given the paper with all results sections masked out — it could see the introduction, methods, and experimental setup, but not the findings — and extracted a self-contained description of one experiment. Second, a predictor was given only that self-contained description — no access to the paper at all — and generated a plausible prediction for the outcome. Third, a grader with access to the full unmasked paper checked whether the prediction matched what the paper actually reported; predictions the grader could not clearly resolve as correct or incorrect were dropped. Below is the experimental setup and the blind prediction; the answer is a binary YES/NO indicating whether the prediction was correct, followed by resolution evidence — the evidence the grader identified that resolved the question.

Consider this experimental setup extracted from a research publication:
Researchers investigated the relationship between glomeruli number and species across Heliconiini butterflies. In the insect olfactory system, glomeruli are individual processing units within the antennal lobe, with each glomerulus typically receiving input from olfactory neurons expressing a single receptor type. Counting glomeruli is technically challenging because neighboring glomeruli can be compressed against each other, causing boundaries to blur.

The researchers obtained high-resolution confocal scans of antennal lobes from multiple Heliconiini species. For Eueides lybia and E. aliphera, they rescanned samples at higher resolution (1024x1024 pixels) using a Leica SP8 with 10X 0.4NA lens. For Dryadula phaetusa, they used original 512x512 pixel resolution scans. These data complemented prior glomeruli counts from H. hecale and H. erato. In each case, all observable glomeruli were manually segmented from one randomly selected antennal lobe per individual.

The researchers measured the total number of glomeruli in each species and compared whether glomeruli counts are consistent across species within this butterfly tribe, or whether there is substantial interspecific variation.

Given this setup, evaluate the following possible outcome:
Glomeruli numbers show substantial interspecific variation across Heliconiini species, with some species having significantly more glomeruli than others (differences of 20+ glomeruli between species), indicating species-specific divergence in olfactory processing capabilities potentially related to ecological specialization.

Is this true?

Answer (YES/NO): YES